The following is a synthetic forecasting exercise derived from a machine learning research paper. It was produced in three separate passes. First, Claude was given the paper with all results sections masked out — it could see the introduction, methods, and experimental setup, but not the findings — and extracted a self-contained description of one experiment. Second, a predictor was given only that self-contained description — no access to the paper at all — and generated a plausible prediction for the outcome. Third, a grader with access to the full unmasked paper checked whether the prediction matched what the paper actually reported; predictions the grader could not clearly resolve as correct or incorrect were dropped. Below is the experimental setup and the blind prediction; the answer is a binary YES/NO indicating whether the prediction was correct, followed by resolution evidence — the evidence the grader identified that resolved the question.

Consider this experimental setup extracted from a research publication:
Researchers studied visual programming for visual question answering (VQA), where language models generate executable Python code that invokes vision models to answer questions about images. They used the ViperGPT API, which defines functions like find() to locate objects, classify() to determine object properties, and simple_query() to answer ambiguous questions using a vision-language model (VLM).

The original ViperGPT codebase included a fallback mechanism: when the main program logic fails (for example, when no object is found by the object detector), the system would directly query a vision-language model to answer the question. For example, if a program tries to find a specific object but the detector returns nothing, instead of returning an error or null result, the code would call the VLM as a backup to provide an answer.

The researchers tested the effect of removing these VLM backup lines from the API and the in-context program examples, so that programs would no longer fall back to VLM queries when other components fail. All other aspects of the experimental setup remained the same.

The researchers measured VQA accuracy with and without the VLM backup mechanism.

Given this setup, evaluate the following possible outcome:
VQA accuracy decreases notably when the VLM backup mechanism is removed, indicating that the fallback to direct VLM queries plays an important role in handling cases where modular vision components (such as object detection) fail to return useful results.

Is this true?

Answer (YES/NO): YES